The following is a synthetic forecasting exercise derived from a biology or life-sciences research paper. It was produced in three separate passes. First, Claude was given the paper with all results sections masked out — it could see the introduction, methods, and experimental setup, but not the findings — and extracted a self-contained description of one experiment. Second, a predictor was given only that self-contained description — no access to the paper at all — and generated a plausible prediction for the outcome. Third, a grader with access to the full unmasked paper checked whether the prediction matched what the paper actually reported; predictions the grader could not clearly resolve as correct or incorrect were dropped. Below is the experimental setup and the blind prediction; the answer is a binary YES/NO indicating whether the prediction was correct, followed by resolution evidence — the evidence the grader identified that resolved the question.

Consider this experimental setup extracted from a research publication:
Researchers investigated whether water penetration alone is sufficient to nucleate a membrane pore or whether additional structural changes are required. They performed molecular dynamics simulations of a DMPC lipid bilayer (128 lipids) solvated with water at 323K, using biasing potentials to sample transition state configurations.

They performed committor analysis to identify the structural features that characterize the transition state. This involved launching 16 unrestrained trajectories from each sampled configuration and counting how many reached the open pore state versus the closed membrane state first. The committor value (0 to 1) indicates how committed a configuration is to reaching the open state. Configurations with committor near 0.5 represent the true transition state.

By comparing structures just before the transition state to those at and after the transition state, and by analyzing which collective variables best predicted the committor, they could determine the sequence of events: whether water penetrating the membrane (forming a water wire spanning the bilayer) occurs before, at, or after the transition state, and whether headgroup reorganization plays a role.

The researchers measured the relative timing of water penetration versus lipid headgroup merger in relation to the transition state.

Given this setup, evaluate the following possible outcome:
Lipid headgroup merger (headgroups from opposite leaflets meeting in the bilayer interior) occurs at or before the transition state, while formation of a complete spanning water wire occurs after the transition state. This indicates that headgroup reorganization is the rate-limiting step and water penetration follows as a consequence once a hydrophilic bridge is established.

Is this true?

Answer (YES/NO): NO